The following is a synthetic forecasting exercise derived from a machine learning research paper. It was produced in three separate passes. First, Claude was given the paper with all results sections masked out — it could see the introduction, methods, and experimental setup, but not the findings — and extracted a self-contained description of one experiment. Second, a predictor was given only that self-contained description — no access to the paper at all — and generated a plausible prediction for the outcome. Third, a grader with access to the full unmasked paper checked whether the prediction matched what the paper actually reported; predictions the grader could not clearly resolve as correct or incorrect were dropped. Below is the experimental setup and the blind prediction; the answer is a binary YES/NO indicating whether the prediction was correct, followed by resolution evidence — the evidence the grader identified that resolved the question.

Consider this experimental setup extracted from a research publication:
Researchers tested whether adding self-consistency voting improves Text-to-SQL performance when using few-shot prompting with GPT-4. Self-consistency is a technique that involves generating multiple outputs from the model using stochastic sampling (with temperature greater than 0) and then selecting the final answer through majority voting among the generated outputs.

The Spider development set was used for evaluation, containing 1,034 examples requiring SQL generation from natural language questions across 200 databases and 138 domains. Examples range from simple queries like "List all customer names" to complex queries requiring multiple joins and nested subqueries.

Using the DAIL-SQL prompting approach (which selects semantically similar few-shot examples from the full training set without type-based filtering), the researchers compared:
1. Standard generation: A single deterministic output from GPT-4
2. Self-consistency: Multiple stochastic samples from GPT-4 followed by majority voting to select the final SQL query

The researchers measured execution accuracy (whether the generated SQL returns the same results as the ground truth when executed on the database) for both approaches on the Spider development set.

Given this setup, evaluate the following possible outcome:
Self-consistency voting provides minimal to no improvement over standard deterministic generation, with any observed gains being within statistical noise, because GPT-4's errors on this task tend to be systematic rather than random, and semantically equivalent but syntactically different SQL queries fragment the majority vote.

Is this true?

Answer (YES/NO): YES